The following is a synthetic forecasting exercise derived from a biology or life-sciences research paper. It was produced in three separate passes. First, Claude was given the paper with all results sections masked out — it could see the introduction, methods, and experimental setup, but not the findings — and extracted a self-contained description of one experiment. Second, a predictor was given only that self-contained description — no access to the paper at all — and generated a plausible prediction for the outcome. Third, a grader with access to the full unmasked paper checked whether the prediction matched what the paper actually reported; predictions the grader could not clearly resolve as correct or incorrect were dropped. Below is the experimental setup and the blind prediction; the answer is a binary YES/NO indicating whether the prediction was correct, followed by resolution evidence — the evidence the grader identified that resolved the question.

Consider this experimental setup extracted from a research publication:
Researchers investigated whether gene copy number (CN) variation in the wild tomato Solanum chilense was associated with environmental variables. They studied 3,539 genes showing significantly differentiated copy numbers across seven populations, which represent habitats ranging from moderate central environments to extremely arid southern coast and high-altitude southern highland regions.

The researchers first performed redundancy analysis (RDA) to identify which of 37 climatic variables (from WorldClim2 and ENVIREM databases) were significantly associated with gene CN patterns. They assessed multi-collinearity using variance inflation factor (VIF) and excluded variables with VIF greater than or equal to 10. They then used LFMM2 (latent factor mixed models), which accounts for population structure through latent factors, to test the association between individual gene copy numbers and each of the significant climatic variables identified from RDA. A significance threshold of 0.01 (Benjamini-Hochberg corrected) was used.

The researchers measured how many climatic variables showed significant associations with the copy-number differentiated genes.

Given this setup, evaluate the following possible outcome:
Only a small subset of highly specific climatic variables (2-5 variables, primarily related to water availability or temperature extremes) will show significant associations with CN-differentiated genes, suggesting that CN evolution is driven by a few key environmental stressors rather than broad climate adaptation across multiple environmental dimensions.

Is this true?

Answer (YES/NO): NO